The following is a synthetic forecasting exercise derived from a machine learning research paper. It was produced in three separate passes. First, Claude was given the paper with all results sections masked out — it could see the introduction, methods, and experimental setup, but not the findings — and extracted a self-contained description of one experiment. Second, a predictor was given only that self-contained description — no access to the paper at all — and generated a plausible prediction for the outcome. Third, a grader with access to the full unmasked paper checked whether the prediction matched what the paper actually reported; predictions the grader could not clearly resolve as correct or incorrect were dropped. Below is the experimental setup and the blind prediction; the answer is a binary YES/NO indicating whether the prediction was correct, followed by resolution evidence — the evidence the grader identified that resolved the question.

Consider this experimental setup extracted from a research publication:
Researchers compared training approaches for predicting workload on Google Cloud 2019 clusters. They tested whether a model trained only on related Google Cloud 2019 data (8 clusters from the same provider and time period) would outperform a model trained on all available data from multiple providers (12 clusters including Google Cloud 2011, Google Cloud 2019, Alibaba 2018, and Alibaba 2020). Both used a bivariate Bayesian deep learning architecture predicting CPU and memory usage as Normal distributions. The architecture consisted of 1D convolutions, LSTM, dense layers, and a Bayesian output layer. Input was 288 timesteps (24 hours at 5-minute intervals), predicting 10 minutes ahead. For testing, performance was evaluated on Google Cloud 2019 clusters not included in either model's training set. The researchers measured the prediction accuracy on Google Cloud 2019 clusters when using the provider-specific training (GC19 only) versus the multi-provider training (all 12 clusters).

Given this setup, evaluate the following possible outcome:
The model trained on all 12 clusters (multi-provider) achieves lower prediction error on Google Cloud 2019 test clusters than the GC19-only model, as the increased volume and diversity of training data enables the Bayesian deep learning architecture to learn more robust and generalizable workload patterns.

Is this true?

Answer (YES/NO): YES